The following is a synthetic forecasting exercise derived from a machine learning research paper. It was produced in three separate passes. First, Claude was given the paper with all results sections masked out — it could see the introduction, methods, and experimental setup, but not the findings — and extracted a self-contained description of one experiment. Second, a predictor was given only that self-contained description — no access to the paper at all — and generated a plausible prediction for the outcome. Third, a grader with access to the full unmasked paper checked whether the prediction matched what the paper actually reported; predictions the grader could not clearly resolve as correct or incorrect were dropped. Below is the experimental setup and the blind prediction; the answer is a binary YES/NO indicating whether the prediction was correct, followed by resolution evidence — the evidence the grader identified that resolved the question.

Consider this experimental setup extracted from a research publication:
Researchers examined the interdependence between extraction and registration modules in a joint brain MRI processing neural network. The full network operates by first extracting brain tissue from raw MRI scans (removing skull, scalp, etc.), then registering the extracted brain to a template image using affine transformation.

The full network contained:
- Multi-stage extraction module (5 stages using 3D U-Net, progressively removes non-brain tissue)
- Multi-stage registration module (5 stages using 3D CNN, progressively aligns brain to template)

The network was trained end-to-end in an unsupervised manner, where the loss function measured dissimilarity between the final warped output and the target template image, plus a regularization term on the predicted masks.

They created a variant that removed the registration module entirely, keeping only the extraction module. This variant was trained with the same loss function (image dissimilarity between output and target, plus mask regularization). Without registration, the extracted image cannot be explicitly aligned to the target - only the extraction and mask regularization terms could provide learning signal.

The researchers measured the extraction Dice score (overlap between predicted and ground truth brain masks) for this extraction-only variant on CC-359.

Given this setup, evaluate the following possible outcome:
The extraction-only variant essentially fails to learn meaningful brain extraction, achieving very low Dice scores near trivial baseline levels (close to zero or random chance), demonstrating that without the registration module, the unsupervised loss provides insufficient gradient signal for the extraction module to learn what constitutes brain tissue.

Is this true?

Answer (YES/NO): YES